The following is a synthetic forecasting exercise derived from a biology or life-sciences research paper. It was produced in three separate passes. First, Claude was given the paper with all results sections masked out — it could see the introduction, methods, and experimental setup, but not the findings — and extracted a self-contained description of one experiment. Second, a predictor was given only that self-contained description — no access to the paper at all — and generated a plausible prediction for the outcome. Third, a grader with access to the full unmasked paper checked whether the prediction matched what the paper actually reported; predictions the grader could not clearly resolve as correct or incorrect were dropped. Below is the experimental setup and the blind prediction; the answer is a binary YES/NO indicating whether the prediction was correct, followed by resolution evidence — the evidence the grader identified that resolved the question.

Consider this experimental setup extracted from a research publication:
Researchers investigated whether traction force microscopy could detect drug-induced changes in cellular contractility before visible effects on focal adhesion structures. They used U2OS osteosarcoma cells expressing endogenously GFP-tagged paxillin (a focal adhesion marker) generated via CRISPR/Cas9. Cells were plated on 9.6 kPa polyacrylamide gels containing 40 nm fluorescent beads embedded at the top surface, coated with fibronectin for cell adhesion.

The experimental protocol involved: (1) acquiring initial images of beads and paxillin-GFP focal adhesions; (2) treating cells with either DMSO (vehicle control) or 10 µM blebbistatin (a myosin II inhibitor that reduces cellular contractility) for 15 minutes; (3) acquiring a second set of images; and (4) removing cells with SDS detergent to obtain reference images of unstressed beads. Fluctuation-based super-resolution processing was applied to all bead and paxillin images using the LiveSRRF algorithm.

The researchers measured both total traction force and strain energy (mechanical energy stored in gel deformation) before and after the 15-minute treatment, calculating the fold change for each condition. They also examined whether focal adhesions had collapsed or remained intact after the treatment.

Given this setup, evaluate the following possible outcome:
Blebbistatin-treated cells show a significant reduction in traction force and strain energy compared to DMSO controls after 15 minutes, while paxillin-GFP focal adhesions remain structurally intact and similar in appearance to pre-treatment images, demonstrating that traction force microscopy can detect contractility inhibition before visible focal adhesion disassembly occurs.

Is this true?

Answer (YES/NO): YES